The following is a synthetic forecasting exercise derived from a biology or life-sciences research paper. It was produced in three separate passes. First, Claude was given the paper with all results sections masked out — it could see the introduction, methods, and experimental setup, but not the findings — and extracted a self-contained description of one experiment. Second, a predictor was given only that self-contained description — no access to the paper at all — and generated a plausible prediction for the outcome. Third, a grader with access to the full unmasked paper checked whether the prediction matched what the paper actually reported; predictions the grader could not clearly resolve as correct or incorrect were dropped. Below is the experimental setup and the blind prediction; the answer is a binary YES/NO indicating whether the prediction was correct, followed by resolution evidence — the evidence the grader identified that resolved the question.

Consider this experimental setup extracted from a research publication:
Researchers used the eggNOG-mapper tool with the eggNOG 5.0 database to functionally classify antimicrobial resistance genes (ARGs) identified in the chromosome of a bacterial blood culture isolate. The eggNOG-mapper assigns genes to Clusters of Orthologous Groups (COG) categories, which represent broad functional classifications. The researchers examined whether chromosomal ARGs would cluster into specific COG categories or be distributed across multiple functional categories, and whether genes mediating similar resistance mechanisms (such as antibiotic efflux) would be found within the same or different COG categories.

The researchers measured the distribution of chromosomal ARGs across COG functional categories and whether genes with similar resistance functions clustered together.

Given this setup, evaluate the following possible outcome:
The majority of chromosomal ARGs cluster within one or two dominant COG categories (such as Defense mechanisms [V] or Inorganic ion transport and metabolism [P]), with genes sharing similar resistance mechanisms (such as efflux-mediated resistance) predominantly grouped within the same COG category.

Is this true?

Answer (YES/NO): NO